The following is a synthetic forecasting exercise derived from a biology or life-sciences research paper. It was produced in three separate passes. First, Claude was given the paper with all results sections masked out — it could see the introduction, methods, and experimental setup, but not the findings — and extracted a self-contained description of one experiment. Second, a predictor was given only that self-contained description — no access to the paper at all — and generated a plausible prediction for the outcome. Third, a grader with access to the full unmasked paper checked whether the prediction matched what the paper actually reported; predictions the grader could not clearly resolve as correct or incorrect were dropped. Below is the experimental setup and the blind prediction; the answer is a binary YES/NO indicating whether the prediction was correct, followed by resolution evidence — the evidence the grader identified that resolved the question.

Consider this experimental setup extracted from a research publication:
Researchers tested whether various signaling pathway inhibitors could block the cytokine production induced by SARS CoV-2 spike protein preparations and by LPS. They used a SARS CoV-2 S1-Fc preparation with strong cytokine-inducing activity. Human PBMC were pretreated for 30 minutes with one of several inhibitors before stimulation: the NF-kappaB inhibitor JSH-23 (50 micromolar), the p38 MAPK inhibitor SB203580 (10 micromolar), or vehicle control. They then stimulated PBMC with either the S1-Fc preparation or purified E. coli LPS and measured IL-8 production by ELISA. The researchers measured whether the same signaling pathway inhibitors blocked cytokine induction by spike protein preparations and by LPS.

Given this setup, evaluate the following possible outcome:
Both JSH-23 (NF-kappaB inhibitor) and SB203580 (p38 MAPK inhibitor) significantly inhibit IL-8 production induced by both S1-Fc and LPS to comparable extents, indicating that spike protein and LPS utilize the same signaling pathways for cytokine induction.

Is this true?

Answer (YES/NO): NO